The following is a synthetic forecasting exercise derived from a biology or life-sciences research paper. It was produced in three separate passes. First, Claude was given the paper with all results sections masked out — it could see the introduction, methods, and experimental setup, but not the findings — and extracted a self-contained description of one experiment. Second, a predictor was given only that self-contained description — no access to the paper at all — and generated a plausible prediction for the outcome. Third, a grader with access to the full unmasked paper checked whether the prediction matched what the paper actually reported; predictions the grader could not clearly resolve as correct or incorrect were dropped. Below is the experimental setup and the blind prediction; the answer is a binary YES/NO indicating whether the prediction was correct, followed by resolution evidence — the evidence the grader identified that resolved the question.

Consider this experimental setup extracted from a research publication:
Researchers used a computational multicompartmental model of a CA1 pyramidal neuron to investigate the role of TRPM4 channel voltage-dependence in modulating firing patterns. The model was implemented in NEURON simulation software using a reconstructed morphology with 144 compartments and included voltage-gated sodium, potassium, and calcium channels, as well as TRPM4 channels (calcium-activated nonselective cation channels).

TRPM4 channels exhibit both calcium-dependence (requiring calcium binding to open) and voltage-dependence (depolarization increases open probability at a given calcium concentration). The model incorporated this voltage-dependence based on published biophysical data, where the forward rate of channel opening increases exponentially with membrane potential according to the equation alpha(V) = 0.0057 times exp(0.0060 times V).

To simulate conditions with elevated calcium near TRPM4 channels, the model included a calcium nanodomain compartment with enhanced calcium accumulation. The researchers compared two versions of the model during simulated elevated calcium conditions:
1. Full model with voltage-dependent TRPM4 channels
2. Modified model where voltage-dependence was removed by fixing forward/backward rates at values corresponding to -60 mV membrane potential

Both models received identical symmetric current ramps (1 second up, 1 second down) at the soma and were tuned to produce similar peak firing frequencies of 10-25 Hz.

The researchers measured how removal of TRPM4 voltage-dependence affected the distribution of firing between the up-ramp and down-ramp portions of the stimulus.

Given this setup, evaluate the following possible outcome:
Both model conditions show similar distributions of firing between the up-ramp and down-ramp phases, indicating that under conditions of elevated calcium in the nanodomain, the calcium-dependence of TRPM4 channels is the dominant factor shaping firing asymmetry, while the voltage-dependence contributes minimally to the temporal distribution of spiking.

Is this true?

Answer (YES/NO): YES